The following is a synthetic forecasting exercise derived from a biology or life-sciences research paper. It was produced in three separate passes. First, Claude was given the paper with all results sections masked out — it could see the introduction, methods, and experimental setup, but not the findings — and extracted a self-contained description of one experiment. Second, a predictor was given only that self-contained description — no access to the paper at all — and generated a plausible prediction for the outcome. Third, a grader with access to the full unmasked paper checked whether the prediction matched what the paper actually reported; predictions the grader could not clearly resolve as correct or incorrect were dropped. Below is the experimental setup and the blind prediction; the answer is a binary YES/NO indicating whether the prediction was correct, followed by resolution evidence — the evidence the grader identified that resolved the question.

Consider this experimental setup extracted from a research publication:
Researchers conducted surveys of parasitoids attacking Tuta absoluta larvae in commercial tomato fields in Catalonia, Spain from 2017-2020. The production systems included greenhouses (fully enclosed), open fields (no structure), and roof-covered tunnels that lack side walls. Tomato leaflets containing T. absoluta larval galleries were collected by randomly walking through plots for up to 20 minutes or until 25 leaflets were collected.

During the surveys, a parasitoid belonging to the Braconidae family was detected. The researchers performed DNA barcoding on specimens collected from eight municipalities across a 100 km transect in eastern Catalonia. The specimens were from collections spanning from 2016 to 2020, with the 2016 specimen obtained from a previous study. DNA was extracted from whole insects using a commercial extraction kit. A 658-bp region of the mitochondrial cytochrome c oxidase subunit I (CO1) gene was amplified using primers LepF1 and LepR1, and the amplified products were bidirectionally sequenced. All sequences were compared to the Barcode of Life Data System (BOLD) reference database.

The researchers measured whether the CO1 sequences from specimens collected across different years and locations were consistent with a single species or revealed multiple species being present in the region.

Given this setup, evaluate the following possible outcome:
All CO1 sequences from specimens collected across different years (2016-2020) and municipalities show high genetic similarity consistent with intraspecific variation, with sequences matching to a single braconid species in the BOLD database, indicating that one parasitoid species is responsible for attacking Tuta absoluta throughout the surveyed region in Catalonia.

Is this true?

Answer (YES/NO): YES